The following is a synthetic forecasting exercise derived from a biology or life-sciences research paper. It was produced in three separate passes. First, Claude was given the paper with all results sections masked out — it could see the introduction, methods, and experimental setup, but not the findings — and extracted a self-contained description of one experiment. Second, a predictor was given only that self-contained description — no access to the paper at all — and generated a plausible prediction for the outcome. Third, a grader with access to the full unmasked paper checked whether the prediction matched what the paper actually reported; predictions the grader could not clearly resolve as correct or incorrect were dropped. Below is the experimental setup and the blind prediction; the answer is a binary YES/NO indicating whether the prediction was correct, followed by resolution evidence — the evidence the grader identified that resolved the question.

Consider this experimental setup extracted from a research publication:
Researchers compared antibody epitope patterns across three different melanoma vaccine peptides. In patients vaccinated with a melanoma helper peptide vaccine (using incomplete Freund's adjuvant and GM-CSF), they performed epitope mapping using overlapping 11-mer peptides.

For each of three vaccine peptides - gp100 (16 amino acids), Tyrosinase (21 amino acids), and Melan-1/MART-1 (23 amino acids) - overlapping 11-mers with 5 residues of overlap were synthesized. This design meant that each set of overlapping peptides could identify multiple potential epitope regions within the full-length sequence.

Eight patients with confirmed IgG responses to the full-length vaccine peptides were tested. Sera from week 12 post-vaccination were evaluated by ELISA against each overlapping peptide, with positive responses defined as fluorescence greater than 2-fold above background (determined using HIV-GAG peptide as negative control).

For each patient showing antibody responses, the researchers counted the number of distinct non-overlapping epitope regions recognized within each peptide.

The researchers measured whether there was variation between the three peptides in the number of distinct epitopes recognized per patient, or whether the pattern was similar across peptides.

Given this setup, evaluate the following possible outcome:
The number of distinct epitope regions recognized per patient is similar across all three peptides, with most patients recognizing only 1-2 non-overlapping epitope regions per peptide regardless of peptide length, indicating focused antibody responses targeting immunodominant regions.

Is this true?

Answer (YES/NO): NO